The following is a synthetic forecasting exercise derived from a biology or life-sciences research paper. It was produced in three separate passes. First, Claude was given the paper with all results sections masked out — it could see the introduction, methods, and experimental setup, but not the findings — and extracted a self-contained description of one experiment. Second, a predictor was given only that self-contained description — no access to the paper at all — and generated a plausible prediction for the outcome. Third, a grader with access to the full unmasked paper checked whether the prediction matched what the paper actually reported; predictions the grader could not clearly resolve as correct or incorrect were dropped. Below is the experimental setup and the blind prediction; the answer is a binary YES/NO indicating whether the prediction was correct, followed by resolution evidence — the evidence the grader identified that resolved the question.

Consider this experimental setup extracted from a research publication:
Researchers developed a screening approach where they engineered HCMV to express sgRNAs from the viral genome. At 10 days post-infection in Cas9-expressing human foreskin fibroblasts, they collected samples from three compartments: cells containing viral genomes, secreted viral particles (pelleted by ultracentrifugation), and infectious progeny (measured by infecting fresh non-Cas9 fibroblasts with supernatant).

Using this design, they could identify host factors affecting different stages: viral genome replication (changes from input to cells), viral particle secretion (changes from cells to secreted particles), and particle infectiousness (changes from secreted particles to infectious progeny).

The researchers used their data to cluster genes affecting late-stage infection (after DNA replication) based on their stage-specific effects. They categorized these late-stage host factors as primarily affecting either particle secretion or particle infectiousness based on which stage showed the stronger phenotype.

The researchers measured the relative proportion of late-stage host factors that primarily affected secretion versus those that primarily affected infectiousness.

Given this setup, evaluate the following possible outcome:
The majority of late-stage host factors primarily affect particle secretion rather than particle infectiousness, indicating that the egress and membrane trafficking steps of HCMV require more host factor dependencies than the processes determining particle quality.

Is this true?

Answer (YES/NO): NO